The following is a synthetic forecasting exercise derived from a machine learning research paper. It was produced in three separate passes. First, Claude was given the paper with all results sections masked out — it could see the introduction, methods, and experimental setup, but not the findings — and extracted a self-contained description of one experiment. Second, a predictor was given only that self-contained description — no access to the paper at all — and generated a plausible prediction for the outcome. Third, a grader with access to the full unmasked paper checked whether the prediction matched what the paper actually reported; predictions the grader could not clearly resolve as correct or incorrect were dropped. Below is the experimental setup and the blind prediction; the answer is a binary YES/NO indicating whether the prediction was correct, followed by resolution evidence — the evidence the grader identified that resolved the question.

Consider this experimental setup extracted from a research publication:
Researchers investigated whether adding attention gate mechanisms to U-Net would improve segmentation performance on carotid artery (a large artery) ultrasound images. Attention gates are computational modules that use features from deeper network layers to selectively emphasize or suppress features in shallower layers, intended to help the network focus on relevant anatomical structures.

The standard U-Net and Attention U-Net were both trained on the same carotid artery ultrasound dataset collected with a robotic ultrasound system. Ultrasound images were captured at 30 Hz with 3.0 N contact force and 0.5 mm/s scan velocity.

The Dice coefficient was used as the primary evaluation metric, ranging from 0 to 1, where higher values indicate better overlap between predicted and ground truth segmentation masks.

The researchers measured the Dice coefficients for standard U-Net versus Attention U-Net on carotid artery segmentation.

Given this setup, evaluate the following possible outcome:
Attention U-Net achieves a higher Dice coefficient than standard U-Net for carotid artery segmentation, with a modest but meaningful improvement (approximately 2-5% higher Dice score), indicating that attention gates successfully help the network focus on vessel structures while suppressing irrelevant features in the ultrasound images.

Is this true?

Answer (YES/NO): NO